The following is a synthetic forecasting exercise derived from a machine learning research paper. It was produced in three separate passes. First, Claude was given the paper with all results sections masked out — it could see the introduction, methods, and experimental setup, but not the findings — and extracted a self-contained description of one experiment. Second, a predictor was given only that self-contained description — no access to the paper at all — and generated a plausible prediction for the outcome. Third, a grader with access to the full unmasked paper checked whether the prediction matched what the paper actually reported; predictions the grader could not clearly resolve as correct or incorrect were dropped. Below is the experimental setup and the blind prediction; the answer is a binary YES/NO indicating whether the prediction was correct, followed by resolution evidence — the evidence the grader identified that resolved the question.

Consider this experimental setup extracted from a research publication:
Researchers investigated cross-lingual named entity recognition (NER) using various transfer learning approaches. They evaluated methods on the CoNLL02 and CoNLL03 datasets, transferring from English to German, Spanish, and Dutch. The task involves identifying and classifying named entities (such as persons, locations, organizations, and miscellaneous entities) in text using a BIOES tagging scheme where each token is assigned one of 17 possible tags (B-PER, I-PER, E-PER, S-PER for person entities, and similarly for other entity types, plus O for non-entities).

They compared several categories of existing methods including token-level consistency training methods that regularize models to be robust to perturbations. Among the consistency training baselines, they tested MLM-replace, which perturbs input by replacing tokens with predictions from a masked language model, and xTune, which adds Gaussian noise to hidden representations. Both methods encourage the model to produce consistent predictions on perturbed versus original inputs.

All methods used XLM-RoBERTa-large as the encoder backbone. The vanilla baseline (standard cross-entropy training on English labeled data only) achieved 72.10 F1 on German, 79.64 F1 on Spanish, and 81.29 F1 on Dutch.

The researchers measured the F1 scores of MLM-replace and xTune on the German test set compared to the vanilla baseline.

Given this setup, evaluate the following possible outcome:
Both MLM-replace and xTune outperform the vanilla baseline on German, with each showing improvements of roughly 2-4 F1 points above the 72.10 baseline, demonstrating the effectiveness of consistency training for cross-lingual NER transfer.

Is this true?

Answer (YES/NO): NO